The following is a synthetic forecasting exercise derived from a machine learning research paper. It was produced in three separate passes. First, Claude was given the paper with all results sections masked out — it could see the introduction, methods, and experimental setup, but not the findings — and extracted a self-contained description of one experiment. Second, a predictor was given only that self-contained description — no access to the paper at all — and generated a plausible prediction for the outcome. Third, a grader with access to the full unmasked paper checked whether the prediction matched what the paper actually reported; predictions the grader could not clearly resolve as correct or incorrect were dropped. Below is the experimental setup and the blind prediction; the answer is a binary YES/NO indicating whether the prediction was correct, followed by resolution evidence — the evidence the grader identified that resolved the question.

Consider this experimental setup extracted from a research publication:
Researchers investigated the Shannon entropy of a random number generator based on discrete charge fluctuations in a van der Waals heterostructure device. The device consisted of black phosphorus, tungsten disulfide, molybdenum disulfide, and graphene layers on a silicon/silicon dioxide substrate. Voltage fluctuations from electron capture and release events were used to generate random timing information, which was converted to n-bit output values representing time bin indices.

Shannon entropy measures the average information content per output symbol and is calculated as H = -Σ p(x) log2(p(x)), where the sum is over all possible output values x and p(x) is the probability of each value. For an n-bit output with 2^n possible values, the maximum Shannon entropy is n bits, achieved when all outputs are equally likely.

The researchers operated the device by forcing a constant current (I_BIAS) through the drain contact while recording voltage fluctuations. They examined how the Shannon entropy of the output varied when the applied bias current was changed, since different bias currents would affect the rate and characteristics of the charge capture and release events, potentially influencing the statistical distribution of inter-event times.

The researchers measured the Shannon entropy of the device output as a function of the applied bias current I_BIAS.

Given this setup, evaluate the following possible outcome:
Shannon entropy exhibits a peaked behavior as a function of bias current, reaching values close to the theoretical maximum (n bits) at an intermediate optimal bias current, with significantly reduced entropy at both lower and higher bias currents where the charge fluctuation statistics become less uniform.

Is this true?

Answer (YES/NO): NO